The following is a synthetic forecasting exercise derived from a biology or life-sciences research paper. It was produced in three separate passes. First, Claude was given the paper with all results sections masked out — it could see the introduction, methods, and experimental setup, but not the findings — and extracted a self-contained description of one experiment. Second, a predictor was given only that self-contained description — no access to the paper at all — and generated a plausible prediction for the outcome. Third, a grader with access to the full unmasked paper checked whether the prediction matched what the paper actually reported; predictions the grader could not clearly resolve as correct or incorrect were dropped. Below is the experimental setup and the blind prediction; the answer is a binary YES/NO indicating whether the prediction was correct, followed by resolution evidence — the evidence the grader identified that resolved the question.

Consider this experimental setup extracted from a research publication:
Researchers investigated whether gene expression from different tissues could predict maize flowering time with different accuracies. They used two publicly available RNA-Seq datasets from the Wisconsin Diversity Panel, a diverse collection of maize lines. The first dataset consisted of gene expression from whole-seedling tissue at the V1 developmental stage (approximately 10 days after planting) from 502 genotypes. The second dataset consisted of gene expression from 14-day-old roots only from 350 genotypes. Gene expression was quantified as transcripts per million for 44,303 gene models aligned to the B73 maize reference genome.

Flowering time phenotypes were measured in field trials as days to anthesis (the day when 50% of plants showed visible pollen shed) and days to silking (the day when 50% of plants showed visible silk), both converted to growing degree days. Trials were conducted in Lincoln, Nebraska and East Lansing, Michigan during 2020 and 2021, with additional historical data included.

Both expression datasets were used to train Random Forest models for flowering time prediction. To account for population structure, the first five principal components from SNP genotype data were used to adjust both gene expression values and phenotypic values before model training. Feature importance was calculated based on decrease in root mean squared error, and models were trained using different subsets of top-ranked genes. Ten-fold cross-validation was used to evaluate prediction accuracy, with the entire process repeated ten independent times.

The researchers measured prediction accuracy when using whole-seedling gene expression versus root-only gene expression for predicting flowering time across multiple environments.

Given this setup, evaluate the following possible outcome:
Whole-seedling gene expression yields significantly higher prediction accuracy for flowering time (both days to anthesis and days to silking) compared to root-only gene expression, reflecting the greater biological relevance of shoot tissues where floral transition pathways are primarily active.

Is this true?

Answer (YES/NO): NO